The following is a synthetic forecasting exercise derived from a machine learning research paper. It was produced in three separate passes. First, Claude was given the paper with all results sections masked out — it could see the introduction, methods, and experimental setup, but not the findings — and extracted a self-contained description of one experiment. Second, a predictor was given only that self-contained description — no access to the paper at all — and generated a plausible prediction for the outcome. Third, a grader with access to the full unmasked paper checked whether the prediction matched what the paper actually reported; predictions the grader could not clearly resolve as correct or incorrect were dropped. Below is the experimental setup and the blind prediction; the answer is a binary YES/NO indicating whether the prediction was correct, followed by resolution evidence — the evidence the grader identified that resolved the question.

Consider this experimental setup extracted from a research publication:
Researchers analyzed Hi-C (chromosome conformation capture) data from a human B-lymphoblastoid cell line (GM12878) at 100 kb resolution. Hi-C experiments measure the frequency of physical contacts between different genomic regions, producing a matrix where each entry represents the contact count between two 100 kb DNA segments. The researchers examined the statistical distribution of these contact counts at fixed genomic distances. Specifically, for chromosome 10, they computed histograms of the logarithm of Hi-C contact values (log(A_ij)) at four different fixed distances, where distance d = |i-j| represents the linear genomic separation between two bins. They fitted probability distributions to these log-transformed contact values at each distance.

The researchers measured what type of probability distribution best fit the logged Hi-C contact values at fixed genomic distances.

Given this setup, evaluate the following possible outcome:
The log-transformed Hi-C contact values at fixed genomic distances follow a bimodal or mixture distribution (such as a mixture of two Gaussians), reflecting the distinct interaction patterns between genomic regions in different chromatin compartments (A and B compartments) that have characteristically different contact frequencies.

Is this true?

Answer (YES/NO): NO